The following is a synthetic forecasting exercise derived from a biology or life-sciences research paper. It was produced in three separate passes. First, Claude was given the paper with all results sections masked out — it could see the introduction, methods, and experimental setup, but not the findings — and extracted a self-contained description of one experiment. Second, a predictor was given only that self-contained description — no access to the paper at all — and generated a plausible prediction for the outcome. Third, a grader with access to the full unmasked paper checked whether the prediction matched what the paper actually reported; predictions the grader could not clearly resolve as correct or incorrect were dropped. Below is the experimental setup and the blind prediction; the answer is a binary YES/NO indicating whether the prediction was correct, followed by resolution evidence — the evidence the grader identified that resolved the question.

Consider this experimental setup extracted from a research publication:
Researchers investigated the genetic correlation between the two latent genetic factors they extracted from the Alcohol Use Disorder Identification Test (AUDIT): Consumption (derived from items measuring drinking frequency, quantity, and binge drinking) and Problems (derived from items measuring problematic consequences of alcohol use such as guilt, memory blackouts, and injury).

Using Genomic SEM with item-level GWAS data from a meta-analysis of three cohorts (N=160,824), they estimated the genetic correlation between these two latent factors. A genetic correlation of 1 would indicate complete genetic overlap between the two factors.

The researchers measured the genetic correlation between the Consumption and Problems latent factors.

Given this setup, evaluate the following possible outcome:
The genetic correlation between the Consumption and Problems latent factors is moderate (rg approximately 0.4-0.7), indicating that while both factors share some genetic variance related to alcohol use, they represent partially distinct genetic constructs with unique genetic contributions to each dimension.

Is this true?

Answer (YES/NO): NO